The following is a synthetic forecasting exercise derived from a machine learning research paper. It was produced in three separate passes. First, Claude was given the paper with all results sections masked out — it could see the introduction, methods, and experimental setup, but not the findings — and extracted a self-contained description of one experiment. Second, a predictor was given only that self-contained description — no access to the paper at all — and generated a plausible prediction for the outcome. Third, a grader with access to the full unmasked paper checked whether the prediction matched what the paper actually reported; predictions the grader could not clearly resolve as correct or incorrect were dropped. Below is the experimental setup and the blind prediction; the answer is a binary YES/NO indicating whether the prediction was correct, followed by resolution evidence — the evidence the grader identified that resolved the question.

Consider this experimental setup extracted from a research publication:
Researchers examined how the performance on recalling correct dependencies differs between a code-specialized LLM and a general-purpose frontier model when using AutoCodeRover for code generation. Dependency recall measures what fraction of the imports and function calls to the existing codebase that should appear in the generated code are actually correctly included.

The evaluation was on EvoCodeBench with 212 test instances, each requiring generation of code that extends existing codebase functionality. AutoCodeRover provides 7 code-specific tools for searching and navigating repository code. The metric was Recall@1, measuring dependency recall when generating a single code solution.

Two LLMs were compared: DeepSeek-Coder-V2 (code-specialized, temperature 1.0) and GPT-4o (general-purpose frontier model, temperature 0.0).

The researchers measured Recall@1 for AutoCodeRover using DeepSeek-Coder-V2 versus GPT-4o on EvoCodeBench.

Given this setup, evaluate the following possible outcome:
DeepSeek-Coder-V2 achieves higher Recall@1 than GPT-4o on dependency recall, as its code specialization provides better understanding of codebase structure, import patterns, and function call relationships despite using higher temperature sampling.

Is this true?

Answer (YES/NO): NO